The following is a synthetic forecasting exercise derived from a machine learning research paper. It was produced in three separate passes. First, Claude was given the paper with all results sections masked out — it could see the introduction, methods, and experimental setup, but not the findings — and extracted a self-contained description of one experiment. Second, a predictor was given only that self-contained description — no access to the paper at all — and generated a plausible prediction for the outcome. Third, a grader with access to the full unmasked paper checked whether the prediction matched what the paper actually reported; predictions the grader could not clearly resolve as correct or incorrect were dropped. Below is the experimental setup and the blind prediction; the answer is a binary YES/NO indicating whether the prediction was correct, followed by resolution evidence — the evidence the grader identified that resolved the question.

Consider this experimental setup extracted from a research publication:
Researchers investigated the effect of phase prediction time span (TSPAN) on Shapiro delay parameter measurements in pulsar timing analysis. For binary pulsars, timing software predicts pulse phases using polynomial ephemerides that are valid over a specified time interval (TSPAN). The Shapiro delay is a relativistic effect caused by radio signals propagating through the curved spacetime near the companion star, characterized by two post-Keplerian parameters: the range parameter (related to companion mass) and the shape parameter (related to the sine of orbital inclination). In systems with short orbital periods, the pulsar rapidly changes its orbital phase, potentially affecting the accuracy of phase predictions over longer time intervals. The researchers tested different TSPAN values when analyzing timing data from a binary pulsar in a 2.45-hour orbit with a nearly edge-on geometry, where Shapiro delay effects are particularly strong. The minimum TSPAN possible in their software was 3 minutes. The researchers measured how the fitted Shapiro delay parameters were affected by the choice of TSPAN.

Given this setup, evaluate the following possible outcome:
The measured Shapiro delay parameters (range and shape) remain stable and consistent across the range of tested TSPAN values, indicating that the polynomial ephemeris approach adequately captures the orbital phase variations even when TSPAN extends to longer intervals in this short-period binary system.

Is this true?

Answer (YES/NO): NO